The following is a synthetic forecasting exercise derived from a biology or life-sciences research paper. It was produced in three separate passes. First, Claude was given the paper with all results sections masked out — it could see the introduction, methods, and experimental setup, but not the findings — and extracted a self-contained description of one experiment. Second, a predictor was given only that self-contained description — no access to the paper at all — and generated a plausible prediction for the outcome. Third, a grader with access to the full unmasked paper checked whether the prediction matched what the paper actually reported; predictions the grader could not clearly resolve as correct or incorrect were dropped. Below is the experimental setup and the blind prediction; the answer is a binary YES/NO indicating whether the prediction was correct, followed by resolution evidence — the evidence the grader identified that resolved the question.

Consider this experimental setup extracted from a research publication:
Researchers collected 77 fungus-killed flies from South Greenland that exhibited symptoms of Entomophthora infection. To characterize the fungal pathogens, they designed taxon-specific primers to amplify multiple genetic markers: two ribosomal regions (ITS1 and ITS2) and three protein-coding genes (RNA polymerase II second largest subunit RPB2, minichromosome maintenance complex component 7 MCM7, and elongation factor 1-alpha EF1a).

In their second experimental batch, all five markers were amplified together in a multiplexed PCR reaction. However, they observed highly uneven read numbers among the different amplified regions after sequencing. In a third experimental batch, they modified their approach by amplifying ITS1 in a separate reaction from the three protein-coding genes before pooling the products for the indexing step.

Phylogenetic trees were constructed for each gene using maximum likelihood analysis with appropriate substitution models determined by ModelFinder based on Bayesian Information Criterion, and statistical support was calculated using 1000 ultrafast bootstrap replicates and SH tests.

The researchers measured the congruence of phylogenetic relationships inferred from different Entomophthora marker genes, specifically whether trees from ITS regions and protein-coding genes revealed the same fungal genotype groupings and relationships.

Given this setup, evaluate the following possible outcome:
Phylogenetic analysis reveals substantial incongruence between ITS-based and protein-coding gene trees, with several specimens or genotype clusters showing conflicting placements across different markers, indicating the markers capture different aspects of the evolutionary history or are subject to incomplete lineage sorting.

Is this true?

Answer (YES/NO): NO